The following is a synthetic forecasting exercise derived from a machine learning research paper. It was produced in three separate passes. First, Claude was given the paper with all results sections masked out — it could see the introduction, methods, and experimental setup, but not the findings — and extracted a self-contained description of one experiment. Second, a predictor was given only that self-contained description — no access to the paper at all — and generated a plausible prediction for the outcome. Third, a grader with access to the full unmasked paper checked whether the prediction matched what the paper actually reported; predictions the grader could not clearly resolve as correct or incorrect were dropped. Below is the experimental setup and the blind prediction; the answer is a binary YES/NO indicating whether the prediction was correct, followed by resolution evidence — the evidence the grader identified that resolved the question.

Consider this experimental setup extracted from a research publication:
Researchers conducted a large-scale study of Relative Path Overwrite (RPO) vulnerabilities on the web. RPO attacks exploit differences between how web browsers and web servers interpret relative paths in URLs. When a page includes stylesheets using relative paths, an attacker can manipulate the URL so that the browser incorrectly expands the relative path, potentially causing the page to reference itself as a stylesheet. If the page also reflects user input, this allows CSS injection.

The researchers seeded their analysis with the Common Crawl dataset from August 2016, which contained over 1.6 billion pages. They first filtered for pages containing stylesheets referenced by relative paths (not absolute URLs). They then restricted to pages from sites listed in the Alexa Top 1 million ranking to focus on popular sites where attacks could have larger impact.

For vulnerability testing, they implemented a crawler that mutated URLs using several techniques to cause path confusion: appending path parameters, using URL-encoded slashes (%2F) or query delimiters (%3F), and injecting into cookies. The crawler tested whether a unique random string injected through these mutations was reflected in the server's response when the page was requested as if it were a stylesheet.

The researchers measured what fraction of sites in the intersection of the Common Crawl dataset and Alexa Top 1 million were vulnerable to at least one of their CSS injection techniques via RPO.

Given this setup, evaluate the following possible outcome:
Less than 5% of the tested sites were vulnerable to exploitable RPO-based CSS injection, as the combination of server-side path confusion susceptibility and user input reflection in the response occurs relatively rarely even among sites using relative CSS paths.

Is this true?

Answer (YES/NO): YES